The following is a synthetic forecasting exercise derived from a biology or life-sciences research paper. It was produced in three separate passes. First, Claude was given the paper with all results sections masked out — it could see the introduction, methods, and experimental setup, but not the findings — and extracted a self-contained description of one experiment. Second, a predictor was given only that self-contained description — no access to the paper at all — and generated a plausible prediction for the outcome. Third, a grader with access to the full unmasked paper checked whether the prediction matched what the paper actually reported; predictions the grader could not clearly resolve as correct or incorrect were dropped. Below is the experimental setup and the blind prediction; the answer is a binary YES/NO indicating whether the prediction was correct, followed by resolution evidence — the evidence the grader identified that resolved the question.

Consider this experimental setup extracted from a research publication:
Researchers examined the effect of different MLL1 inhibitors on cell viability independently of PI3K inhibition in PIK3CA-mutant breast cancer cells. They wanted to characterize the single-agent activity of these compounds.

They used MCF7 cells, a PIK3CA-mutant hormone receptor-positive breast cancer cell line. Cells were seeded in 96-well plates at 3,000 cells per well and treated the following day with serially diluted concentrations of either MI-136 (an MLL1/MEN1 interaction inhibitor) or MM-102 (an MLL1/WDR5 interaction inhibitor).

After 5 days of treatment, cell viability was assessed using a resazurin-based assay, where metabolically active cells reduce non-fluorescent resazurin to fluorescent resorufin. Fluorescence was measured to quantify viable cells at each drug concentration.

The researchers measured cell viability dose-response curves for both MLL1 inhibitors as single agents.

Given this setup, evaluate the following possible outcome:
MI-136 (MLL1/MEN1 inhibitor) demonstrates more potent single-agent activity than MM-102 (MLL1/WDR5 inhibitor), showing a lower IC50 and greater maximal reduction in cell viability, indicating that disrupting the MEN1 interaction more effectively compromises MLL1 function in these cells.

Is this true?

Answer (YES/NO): YES